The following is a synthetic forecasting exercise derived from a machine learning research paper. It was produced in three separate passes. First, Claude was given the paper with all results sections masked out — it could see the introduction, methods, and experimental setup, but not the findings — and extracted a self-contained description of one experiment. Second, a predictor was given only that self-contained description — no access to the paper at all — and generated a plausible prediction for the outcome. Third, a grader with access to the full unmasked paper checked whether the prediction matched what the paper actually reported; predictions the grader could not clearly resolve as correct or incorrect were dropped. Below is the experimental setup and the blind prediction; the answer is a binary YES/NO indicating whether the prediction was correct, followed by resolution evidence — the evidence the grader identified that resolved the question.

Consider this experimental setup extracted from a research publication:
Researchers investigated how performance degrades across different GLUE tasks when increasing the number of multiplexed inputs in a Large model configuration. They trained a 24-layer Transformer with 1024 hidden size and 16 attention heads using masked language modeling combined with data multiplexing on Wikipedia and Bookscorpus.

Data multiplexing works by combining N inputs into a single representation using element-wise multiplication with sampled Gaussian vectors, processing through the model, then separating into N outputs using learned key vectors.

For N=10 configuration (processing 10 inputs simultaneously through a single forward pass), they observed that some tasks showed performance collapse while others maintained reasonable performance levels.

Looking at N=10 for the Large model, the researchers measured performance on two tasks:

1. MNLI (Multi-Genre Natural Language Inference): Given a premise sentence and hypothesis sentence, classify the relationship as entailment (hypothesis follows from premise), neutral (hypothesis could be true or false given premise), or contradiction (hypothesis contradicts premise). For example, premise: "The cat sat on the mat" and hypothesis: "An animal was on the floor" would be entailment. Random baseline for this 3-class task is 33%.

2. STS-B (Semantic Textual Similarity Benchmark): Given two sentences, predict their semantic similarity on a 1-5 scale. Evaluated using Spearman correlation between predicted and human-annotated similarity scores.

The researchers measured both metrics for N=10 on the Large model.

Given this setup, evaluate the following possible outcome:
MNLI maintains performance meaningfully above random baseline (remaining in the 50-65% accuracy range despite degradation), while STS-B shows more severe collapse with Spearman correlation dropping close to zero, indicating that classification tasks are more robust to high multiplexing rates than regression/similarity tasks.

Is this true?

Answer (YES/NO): NO